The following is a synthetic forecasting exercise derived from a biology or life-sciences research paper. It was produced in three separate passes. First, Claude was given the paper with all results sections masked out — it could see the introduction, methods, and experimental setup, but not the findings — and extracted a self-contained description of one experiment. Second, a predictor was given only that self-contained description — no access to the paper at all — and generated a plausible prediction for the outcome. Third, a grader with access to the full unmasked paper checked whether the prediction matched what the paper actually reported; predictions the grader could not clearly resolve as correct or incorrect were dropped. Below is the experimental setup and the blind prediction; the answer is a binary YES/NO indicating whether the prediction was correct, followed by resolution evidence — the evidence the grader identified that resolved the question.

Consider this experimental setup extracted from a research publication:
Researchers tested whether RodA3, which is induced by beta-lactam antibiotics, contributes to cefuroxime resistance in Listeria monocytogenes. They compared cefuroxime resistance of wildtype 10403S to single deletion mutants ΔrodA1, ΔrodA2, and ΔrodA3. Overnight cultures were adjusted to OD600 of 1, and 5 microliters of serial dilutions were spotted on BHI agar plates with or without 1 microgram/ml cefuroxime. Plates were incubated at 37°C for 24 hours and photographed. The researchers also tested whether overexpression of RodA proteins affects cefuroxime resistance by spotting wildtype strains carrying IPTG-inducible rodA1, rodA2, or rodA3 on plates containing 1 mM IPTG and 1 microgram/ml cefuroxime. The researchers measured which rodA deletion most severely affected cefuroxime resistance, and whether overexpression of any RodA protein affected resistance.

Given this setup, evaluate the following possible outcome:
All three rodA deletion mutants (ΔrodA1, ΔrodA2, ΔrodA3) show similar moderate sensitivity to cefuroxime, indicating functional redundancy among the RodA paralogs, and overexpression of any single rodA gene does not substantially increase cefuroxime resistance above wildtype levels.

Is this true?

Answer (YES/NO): NO